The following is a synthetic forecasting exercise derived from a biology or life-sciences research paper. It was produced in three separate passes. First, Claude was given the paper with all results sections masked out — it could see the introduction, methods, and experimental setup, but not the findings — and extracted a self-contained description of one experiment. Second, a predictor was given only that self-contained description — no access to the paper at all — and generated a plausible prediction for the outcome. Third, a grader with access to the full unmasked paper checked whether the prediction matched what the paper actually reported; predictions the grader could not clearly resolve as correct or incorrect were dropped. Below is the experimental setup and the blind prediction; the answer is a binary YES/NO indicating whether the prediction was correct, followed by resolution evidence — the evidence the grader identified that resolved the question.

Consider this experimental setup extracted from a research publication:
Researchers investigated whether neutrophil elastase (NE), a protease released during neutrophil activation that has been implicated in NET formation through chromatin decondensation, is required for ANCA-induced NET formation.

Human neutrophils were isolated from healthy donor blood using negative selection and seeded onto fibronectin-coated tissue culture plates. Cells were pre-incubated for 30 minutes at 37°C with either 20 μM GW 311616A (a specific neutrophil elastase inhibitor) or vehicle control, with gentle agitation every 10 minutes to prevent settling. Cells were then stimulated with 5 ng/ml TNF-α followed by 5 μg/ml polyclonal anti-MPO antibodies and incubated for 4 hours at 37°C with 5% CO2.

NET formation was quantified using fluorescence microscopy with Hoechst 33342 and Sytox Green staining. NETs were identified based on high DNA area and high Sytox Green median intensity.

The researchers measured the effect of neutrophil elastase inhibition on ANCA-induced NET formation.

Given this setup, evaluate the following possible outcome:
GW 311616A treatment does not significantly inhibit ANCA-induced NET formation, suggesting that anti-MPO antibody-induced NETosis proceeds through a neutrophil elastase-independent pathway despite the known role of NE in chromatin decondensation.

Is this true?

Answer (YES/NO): NO